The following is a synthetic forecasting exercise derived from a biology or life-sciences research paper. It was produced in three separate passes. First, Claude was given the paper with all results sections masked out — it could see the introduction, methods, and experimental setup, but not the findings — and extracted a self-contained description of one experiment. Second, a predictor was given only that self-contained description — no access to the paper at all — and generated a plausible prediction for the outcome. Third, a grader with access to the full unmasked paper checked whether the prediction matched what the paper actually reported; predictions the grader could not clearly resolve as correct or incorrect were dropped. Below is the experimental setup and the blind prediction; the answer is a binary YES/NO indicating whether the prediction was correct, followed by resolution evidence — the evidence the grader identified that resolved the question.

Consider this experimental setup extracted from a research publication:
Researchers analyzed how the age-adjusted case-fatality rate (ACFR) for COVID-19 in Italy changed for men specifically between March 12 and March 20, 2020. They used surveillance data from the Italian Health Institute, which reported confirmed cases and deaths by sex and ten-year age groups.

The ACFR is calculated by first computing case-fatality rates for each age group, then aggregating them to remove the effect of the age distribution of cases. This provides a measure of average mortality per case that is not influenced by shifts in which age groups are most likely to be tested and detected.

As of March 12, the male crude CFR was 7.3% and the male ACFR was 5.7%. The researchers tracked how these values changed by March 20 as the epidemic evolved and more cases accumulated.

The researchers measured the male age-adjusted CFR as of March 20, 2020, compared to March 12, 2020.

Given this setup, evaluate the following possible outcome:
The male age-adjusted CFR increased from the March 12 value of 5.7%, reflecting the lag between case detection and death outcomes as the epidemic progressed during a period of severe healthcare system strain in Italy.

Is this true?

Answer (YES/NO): YES